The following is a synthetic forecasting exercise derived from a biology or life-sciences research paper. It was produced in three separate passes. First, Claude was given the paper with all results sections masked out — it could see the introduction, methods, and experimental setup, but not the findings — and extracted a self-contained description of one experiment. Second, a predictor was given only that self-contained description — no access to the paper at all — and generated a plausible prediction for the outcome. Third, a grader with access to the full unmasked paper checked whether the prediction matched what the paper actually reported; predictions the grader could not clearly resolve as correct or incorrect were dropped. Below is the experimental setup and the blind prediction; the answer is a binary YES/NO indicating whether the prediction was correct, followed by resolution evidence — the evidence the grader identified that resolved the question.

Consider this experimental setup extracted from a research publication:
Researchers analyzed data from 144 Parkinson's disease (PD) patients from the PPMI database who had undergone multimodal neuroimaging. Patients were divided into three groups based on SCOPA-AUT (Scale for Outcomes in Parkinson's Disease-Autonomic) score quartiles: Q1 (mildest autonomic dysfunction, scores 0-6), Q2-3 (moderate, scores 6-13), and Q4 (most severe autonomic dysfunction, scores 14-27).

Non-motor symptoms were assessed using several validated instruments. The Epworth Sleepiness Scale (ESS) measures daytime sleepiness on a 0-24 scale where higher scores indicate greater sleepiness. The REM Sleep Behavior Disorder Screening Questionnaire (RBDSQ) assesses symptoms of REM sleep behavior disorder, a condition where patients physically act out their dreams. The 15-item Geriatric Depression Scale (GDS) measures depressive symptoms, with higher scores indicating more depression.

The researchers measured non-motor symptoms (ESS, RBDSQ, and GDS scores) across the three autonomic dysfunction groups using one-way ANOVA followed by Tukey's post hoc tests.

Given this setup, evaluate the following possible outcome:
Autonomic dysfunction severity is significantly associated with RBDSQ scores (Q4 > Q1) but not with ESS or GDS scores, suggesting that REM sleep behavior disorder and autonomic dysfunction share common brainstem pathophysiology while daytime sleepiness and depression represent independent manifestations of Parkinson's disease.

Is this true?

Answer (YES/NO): NO